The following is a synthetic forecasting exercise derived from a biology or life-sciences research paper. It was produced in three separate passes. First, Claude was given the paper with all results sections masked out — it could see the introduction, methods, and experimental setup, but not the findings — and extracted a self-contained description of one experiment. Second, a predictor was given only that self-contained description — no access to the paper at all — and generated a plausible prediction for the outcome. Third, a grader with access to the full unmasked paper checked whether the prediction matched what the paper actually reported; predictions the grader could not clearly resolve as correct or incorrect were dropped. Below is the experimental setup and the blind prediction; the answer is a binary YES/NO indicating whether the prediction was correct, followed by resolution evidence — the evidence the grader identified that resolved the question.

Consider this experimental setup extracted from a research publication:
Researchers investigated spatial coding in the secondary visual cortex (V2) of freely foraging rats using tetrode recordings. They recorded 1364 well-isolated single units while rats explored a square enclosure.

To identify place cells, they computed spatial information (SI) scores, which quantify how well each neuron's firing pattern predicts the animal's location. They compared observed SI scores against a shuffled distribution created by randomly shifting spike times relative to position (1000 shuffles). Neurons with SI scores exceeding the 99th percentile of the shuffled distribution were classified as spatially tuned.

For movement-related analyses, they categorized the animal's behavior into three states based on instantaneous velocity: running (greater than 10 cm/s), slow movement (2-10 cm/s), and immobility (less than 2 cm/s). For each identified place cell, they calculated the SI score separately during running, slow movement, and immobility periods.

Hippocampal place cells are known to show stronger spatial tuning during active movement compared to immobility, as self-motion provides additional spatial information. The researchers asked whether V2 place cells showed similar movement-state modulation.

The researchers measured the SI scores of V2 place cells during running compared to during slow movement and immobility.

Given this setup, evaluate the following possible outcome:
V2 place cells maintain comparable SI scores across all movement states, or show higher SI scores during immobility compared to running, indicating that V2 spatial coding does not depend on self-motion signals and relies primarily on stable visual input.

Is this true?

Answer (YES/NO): NO